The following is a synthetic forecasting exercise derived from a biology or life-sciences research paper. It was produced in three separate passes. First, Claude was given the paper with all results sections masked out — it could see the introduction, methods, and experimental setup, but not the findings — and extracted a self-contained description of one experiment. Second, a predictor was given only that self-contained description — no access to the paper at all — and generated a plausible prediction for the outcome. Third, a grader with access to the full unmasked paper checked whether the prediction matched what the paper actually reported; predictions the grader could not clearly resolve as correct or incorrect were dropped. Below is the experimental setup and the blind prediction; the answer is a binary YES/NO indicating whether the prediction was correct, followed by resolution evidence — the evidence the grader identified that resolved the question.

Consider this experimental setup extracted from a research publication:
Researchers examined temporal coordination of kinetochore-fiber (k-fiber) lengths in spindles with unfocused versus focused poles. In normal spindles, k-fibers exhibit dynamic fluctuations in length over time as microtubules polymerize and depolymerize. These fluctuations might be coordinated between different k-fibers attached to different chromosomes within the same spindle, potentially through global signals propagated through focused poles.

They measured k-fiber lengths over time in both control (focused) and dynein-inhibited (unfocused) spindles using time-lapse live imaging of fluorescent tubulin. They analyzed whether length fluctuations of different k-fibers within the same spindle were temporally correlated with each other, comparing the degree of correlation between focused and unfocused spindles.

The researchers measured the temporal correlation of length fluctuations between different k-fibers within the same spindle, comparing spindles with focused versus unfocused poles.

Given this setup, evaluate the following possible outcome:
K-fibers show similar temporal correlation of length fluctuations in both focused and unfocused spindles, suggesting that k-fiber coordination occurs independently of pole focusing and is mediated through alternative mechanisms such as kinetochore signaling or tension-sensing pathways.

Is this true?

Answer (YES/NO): NO